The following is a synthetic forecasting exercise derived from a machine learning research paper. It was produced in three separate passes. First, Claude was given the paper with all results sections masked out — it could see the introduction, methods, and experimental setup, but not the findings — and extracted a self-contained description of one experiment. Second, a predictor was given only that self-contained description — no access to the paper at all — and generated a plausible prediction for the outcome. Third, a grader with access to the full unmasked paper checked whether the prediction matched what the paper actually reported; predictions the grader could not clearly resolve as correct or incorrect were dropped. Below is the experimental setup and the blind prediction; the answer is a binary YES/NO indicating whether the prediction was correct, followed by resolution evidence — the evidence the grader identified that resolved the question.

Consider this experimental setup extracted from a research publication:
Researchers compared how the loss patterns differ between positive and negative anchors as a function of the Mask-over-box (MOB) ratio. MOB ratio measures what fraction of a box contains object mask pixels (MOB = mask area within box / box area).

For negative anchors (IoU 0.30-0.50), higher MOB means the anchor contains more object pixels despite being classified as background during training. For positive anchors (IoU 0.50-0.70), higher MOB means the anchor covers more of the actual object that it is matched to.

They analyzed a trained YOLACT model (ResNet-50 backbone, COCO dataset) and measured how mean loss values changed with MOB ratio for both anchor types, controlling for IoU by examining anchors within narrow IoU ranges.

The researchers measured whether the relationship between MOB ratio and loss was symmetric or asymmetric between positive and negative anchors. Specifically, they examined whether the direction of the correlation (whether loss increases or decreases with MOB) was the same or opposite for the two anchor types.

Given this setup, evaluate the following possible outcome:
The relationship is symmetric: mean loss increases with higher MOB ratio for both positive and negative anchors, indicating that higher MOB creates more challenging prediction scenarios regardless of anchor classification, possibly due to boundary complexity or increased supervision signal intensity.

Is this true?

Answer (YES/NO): NO